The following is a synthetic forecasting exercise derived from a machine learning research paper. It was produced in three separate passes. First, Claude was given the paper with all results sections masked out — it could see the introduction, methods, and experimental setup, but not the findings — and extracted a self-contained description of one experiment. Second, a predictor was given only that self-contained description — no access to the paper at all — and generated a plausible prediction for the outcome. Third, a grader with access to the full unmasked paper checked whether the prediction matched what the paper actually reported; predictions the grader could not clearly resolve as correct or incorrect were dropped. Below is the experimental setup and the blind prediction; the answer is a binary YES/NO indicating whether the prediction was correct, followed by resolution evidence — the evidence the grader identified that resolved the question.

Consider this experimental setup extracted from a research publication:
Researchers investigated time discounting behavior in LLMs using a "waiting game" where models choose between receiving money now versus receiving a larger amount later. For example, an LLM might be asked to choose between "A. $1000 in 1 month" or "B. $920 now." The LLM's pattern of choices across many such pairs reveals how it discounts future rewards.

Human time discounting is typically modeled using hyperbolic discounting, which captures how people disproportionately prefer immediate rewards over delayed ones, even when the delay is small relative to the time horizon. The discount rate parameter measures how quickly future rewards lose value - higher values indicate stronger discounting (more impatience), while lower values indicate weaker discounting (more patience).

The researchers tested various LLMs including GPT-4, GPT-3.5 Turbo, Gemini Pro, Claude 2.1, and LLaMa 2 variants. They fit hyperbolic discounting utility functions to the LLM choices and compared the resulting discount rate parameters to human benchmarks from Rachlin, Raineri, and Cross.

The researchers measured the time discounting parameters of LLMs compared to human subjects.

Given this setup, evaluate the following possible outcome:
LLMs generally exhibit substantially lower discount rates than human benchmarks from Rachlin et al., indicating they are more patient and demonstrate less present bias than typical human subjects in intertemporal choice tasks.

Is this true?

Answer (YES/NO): NO